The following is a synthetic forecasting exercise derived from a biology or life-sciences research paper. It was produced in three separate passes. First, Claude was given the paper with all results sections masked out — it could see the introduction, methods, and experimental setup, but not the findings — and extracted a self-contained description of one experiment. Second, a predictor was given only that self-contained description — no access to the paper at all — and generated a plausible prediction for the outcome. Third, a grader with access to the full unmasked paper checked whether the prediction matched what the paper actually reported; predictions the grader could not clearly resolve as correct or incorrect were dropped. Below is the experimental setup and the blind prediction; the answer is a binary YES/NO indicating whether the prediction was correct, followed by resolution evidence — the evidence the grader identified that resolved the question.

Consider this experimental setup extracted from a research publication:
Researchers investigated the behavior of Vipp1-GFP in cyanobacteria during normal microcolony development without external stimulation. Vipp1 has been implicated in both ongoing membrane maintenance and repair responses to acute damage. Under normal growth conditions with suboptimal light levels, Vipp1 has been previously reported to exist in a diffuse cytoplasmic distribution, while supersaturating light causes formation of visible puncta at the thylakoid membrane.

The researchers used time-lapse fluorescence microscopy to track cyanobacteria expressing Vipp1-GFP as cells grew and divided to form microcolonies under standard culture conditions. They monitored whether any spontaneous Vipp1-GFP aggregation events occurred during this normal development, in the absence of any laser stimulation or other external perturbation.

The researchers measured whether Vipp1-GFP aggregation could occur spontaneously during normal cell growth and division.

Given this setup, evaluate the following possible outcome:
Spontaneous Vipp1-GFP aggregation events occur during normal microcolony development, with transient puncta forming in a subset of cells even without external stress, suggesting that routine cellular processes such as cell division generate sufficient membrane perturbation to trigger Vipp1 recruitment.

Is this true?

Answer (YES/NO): YES